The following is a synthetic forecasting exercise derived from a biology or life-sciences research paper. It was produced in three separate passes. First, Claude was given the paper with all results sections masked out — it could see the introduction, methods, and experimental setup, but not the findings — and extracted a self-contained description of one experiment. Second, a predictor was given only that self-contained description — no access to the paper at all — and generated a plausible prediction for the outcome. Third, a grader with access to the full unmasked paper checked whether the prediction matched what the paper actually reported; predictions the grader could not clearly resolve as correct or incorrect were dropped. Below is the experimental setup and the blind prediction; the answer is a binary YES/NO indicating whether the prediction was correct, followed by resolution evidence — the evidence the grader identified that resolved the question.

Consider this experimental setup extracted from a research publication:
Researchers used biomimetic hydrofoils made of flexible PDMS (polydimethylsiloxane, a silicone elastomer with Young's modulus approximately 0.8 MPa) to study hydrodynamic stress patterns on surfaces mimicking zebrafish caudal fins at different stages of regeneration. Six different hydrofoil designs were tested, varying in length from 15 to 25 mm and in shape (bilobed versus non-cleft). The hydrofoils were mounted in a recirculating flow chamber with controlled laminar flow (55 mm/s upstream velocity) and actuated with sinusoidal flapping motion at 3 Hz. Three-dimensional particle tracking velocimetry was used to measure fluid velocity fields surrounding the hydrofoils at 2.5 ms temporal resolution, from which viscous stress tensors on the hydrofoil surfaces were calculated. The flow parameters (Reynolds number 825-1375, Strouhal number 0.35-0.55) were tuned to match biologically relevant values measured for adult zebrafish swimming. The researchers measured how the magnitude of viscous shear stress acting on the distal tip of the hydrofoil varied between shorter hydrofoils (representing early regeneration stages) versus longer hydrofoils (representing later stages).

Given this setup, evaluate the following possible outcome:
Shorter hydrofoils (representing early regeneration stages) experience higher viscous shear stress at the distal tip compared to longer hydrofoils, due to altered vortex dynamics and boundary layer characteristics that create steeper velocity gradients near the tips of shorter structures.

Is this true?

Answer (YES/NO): YES